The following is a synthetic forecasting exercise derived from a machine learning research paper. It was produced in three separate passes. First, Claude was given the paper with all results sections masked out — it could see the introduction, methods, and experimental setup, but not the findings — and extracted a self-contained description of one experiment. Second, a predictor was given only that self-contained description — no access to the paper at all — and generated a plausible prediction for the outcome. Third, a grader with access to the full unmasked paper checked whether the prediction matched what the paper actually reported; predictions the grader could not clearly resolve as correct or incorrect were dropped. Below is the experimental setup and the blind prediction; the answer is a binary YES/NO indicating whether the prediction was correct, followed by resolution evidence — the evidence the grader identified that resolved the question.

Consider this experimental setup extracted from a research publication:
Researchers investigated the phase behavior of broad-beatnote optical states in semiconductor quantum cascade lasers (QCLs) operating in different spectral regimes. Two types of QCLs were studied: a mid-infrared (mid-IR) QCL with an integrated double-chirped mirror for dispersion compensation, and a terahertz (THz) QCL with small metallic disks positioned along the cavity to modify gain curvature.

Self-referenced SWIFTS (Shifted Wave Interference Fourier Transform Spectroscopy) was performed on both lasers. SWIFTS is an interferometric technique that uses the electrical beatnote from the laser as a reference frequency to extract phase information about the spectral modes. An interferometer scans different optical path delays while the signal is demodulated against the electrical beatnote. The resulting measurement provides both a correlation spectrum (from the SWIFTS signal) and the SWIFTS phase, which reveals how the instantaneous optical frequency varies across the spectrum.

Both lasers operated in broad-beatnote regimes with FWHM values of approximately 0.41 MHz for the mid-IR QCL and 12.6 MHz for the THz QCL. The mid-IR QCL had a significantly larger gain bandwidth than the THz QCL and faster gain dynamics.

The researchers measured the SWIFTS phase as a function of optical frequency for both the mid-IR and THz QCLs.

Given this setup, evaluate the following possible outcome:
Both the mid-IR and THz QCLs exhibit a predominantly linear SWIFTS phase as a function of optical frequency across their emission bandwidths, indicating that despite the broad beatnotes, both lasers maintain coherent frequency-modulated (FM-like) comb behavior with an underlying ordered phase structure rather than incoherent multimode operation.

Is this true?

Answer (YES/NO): NO